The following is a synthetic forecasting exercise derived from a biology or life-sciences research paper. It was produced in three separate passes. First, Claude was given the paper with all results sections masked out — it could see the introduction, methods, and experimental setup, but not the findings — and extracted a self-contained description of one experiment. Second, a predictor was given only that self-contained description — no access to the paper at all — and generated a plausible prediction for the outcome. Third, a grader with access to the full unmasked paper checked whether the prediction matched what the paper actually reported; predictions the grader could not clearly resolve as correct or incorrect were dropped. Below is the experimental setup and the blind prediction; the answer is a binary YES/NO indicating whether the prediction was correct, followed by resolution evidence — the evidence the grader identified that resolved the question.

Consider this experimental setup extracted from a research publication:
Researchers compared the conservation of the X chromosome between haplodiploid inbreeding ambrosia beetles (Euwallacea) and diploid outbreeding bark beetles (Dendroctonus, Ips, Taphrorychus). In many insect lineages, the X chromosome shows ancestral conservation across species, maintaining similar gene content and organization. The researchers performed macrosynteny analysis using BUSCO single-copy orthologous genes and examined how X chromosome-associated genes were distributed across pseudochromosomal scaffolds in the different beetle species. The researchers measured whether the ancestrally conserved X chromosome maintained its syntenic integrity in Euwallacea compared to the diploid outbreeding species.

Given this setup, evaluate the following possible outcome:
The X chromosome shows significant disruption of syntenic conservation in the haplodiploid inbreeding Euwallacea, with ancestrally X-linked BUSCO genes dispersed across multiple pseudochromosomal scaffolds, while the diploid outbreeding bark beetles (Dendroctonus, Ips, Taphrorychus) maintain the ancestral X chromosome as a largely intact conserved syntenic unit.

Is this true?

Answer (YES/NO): YES